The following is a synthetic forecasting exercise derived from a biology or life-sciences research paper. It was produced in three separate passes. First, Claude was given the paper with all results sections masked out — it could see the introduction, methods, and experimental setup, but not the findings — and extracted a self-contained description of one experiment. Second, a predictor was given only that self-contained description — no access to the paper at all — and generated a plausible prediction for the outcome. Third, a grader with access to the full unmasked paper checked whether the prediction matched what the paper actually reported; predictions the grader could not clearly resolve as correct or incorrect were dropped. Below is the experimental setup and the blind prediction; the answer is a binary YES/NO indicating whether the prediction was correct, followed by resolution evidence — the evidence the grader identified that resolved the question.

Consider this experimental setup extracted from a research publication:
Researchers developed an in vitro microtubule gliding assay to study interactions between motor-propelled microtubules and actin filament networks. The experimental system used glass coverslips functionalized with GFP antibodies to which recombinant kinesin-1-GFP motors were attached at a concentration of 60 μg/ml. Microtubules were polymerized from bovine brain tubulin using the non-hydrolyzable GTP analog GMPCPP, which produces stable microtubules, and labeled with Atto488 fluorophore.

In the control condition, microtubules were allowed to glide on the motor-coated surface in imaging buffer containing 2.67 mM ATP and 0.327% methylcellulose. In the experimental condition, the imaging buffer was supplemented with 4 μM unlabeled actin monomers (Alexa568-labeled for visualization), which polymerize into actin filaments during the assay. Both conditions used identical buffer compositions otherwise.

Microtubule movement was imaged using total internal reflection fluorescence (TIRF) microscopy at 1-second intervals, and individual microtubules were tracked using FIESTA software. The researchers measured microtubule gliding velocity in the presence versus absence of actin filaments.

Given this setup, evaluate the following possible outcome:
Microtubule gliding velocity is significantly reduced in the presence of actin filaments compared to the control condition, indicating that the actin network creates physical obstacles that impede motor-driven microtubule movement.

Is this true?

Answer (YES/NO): YES